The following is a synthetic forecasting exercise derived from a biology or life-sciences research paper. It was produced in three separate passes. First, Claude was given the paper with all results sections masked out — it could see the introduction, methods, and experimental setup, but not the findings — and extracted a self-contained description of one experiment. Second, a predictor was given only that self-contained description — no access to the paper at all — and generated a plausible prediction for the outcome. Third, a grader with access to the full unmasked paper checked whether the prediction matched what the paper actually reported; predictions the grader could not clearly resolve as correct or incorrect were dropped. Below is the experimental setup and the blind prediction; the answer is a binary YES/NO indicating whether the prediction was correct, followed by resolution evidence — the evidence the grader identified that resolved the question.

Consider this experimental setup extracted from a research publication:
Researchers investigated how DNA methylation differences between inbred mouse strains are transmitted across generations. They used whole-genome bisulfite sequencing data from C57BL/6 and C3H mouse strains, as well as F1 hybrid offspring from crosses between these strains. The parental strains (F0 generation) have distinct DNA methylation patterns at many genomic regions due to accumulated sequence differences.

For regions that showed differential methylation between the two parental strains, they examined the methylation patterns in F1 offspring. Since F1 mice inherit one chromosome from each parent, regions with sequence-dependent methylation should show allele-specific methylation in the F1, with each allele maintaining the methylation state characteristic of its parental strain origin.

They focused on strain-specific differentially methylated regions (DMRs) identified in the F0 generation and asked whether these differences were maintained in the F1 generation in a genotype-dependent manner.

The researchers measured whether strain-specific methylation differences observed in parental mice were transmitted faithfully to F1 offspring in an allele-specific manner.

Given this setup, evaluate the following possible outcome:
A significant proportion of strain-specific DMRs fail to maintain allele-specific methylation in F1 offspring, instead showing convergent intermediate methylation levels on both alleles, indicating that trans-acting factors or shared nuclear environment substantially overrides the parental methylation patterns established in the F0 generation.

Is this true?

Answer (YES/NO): NO